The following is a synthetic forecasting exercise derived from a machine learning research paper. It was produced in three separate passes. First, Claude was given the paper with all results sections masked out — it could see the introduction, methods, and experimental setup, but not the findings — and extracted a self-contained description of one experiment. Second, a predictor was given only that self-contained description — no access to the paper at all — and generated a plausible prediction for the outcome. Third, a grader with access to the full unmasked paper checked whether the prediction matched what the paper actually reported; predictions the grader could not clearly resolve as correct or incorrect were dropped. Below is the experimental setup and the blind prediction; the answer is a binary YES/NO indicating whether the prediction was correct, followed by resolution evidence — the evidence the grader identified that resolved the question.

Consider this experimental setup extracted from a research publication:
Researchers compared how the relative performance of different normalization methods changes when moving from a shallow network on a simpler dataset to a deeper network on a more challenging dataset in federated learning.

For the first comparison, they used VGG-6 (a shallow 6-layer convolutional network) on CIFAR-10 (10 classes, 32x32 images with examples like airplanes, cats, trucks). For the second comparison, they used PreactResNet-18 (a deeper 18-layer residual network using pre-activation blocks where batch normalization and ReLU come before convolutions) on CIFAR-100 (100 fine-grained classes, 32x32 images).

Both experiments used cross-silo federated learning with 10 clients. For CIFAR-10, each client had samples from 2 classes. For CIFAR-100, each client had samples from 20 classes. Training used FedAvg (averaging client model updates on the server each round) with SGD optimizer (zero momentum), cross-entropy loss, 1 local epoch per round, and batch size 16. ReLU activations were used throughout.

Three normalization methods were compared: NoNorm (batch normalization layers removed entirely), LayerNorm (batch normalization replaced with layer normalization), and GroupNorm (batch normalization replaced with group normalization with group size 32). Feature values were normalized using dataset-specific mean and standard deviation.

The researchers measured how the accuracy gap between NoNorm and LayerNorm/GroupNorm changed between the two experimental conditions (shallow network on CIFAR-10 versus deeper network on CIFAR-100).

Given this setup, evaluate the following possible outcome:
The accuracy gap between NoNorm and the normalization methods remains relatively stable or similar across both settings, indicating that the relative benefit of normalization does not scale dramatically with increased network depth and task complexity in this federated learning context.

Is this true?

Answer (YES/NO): NO